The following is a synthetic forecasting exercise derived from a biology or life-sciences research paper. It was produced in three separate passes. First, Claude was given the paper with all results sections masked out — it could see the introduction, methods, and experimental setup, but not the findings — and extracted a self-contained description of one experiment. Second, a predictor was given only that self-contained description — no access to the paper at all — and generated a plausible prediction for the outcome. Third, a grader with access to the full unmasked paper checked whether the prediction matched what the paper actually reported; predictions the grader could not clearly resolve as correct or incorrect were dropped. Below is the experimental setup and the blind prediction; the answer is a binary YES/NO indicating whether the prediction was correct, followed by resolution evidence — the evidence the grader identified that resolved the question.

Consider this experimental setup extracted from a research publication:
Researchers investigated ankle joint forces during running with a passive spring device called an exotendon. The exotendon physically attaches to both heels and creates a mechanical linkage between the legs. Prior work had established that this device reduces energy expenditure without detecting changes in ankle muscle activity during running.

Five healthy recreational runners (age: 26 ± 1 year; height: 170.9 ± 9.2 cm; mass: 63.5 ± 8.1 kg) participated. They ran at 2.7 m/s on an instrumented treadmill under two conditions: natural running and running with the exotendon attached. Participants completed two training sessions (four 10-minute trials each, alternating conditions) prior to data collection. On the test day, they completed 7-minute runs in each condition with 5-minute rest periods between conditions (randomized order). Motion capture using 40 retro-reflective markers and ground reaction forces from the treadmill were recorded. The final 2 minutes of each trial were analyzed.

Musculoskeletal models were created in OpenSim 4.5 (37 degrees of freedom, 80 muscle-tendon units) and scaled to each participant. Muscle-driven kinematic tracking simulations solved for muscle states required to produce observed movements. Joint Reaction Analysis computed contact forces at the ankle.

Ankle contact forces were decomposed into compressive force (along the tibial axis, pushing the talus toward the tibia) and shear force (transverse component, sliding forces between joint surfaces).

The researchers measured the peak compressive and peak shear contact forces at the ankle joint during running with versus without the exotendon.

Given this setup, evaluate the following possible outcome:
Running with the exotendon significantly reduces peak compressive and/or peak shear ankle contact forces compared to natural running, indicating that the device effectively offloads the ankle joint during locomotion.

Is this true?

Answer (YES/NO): NO